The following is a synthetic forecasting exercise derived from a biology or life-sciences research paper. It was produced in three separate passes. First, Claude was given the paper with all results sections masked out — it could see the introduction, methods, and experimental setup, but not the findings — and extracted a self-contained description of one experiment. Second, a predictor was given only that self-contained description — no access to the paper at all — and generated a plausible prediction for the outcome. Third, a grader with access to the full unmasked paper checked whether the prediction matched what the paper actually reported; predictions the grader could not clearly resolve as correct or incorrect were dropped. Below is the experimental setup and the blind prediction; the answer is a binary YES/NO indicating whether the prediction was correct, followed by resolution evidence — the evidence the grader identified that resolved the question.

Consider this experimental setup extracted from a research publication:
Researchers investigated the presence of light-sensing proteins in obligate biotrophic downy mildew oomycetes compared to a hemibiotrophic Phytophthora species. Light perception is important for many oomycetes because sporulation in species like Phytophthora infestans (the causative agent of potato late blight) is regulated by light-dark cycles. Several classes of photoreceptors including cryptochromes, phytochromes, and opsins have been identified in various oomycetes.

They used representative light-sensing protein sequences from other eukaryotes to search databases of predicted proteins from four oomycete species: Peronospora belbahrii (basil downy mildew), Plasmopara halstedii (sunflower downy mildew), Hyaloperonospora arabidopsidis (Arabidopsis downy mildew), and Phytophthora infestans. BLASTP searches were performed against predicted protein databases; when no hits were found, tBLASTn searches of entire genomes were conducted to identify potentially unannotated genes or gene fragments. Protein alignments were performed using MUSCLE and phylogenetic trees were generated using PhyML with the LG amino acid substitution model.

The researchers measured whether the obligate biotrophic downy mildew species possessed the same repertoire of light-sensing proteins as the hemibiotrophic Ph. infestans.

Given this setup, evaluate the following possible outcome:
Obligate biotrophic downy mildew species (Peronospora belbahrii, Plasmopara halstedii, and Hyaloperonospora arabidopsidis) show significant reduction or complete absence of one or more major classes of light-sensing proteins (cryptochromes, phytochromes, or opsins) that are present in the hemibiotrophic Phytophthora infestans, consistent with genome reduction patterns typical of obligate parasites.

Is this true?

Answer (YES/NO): NO